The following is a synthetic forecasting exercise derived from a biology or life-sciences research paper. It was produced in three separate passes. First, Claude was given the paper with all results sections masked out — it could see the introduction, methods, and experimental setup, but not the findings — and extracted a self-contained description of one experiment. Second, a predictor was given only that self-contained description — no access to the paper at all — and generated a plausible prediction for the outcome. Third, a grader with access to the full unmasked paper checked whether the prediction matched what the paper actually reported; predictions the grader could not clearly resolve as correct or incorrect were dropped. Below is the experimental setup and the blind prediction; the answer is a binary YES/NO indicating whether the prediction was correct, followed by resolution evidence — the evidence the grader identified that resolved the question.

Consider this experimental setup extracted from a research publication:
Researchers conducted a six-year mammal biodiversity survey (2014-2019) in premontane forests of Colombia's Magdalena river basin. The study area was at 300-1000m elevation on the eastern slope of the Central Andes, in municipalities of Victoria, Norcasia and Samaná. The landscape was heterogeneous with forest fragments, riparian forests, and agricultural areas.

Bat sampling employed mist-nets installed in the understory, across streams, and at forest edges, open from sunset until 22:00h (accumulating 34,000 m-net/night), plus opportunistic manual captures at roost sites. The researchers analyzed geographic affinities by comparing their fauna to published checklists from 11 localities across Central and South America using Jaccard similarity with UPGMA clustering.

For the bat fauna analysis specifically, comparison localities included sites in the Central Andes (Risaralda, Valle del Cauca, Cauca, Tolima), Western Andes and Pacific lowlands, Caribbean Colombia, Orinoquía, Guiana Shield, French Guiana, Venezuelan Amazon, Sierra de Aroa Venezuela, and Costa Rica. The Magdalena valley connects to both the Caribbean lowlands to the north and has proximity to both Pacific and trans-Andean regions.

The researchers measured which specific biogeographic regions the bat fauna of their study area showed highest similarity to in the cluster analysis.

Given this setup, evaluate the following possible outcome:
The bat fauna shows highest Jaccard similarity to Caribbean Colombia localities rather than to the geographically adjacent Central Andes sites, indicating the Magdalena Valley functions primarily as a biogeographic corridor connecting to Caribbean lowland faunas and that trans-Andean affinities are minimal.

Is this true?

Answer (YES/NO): NO